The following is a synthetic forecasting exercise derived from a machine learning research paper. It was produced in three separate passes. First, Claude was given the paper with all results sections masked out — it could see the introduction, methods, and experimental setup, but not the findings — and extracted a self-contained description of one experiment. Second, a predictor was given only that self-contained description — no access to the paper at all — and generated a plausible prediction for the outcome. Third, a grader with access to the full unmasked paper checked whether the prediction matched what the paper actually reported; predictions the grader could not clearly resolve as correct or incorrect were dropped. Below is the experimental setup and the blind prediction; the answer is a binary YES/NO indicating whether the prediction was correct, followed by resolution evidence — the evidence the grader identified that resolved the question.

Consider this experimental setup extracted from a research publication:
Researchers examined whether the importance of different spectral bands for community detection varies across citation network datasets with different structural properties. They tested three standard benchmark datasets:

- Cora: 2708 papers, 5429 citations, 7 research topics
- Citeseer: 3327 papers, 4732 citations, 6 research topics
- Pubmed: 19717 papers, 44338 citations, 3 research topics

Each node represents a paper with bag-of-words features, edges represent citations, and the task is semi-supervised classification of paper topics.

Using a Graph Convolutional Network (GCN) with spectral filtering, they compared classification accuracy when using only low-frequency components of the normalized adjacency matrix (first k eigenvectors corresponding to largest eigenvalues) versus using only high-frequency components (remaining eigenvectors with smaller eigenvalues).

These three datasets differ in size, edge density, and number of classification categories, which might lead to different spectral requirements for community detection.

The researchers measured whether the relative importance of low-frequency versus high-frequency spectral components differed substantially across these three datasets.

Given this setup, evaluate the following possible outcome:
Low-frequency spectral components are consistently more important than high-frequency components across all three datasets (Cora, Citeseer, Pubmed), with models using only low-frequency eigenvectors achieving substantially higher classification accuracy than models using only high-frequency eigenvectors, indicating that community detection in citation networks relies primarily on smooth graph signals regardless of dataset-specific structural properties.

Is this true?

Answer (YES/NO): YES